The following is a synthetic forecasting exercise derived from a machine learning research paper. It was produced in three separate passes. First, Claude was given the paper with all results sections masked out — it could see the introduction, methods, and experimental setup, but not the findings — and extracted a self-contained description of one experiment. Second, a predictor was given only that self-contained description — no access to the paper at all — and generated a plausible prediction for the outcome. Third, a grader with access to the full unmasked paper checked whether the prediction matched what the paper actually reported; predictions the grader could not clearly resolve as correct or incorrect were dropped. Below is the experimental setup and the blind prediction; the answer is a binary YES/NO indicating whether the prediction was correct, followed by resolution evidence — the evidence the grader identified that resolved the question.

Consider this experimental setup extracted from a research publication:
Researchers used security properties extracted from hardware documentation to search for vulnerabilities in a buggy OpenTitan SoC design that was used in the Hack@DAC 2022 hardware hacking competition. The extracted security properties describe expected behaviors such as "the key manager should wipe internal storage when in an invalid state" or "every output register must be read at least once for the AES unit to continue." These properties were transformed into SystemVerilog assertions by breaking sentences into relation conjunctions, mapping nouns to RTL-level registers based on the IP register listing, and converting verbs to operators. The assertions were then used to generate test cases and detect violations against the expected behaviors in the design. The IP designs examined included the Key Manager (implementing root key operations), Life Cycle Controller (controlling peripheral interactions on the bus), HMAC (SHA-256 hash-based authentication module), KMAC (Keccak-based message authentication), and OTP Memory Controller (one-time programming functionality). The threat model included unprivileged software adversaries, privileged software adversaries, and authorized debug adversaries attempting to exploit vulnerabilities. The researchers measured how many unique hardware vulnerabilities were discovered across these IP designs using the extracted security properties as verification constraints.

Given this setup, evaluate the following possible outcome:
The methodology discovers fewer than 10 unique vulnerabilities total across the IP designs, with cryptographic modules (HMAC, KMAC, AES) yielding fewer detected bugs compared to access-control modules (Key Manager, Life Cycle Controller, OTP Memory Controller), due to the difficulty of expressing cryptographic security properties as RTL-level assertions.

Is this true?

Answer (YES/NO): NO